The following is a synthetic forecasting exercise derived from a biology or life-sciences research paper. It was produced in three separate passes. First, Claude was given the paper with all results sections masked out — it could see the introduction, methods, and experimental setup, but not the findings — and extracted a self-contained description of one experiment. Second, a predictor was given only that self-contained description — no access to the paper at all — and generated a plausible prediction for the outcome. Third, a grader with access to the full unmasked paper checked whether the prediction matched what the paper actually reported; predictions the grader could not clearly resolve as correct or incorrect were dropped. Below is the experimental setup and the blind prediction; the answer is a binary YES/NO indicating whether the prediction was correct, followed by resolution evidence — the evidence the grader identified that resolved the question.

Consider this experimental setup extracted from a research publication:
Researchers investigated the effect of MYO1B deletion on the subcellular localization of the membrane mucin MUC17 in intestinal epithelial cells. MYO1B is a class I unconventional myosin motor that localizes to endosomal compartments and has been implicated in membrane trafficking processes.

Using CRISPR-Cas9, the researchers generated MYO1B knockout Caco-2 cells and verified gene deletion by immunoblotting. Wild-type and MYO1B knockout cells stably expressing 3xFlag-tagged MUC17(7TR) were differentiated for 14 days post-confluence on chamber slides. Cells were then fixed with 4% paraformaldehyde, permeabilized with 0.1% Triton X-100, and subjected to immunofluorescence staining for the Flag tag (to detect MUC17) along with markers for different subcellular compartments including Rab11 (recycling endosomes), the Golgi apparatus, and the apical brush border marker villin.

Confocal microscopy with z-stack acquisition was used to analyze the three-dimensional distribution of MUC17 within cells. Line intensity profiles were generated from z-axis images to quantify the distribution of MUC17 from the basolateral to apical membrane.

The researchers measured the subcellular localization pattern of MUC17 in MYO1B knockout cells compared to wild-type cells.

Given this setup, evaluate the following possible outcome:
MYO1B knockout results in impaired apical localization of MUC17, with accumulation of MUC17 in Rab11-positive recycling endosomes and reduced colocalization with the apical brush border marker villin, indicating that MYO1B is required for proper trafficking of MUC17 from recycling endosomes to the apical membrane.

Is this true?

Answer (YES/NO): NO